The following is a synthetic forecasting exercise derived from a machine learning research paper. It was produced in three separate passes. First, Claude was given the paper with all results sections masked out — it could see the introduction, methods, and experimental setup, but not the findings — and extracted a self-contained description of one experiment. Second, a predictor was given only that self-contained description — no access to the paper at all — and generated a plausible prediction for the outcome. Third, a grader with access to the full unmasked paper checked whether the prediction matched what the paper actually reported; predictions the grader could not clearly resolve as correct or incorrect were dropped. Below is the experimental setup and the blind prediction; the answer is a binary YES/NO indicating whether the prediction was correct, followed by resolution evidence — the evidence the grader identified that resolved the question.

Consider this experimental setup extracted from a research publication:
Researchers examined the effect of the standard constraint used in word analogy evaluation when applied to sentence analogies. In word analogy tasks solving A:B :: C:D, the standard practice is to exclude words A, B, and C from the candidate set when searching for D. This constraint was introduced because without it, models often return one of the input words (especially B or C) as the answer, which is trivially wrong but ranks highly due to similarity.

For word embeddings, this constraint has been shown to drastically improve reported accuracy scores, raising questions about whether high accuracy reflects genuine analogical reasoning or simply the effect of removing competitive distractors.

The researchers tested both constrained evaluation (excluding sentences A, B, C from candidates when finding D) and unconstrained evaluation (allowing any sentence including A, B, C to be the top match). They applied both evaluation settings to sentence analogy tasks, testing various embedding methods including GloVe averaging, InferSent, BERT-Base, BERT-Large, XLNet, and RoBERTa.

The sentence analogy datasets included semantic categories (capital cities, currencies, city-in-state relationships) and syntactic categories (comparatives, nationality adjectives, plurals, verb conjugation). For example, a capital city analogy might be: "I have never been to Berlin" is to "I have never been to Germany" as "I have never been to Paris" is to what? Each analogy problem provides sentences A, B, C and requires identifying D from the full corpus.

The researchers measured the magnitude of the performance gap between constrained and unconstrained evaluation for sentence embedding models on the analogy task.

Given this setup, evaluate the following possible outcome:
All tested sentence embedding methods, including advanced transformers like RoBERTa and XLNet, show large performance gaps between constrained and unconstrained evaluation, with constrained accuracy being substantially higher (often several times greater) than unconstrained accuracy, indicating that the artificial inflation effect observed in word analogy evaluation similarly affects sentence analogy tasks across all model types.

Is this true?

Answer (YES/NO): YES